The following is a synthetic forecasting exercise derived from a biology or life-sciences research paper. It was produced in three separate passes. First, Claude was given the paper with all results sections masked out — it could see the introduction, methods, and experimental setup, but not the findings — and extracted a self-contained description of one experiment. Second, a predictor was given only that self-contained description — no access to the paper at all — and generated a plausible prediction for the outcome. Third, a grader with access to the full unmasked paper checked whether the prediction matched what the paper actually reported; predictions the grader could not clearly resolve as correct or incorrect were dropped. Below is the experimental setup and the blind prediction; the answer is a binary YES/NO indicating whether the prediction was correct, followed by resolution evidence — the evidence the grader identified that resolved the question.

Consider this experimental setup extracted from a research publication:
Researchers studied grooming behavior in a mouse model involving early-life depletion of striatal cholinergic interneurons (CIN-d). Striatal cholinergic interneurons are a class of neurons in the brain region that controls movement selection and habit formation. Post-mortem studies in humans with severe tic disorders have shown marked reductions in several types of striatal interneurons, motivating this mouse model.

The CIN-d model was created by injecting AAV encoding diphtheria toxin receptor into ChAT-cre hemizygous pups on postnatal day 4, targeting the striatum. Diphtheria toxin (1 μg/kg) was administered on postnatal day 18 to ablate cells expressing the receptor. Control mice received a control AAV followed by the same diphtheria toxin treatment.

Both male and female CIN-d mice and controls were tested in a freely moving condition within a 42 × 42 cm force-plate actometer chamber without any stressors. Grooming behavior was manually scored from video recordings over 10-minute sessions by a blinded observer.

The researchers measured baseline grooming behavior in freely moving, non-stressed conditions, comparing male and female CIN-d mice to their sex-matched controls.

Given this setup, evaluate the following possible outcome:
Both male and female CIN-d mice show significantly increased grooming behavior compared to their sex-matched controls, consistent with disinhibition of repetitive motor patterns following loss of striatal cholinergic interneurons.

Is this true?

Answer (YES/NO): NO